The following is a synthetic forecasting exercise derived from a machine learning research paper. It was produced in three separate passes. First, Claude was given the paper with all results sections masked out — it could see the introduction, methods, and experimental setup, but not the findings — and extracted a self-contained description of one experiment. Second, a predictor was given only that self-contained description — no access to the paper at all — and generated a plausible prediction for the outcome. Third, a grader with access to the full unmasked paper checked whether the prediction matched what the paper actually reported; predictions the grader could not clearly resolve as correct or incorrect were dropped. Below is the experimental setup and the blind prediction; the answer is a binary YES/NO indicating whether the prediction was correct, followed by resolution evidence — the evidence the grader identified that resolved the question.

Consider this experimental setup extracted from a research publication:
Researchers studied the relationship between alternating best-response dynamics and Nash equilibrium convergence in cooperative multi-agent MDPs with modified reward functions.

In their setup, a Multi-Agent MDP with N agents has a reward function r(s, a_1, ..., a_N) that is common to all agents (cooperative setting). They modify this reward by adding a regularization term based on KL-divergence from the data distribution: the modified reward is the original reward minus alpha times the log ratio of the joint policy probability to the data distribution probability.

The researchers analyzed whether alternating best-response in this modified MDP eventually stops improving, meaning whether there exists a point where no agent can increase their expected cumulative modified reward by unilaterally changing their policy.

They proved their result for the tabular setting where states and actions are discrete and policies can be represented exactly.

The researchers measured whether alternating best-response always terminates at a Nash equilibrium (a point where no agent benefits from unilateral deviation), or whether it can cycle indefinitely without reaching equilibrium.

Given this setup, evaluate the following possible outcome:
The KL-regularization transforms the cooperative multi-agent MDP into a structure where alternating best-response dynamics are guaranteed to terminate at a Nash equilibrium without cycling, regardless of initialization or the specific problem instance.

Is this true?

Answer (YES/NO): YES